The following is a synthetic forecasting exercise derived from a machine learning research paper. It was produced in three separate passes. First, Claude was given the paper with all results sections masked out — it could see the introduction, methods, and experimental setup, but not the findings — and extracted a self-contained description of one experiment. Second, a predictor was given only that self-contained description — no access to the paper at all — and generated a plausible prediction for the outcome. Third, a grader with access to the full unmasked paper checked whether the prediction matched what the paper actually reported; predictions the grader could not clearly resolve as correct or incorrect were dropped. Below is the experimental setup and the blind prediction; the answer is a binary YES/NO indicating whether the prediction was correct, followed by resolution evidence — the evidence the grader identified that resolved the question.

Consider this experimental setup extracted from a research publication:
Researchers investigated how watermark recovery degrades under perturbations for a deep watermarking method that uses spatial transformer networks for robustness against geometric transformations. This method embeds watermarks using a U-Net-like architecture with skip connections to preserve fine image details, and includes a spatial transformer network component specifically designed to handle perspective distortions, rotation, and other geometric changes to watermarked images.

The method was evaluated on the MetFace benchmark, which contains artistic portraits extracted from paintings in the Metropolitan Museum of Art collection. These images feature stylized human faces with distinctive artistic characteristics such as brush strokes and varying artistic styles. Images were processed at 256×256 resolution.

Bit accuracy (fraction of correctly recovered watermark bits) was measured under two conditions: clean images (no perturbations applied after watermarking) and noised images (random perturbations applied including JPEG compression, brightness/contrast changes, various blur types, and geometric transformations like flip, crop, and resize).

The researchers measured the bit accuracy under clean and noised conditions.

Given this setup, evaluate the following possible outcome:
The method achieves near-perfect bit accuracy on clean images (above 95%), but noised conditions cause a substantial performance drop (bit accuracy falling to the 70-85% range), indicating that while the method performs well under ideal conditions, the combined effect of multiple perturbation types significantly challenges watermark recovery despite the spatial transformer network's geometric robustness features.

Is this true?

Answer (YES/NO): NO